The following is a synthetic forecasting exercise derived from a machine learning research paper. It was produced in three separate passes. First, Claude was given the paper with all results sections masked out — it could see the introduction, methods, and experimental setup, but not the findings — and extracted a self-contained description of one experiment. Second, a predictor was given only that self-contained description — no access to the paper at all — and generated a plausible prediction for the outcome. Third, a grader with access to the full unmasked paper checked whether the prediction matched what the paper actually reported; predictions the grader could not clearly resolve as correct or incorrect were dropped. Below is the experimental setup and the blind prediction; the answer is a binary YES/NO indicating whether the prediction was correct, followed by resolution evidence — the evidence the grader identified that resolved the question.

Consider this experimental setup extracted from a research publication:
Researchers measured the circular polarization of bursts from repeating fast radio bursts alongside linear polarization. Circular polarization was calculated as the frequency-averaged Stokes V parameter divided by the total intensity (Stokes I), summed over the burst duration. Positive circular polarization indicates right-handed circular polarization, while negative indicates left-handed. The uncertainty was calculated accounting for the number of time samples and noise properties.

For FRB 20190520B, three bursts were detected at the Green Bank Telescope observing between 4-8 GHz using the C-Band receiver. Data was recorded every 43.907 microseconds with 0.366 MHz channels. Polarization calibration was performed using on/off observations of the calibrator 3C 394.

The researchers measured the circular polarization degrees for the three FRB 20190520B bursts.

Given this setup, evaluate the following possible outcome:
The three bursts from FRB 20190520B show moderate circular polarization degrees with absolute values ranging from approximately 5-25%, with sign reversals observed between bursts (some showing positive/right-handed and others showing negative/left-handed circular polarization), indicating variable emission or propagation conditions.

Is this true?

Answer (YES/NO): NO